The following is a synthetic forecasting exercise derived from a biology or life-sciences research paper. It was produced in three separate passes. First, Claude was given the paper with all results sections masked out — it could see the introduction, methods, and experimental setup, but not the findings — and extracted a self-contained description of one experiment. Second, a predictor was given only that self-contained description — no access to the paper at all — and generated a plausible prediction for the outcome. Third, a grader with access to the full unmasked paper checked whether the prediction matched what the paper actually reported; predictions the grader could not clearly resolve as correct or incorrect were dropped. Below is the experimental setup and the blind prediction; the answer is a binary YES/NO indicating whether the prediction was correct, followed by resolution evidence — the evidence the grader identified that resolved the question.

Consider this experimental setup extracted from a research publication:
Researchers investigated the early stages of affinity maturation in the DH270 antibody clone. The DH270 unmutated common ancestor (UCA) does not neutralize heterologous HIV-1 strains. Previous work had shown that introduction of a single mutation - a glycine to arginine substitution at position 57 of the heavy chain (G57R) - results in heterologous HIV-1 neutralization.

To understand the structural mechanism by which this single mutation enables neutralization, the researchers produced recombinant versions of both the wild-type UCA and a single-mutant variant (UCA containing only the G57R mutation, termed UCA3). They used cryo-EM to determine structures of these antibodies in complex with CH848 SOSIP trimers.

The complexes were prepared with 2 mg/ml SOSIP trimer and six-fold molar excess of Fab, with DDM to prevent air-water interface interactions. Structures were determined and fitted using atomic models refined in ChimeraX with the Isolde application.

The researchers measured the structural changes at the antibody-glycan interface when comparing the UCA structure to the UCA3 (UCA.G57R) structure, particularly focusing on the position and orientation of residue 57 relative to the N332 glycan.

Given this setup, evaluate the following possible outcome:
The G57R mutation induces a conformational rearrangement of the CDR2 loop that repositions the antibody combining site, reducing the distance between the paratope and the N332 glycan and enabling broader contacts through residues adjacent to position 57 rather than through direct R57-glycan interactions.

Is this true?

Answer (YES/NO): NO